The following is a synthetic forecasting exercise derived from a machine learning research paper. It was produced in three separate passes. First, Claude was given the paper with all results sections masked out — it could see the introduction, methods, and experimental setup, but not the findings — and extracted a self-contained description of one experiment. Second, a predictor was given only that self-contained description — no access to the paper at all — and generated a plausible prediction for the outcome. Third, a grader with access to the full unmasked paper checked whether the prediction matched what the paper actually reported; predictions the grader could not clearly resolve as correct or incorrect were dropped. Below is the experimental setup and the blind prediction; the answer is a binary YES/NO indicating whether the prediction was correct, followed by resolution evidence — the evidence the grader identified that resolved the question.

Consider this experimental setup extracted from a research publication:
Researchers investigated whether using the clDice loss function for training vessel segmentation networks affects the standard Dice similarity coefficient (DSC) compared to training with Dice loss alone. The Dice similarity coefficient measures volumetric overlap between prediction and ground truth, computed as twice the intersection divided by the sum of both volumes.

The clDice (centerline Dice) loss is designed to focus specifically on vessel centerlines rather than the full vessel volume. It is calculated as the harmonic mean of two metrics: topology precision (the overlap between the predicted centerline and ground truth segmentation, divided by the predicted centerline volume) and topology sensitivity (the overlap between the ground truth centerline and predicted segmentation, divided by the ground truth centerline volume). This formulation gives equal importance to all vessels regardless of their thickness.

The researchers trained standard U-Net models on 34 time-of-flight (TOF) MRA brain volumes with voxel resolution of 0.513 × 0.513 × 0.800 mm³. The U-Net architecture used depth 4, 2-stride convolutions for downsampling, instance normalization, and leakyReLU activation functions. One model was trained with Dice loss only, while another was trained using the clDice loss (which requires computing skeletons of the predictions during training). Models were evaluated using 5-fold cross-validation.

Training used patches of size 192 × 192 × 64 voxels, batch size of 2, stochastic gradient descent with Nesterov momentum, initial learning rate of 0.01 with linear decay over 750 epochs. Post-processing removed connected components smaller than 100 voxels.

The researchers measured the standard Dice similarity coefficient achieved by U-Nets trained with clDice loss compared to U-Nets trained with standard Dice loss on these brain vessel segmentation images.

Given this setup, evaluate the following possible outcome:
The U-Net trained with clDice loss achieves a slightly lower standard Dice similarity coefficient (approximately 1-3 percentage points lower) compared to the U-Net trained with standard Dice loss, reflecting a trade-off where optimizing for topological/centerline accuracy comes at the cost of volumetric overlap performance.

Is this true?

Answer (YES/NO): NO